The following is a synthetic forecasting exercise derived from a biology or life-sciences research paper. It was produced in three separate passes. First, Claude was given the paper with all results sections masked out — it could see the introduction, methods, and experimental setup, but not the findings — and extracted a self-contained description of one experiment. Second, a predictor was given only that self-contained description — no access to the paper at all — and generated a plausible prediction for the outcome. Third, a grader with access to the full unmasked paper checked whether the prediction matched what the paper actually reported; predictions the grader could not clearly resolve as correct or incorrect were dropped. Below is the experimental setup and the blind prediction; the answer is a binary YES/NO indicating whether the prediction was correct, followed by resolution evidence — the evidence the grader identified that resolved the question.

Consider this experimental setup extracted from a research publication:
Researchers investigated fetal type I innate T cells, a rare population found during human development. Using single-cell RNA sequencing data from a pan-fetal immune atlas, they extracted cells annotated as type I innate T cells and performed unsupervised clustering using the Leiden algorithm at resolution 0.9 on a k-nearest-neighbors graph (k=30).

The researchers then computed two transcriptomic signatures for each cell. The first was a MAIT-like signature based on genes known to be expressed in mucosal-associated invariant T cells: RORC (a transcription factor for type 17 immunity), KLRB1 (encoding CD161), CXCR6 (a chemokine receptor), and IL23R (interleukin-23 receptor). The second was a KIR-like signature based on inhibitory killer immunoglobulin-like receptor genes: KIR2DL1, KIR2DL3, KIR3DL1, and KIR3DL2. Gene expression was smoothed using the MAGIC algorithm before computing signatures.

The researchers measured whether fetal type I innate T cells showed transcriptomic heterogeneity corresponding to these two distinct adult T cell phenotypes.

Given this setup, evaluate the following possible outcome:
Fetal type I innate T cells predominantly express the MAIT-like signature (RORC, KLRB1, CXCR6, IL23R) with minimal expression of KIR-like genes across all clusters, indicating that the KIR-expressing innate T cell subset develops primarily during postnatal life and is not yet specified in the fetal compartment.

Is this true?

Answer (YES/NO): NO